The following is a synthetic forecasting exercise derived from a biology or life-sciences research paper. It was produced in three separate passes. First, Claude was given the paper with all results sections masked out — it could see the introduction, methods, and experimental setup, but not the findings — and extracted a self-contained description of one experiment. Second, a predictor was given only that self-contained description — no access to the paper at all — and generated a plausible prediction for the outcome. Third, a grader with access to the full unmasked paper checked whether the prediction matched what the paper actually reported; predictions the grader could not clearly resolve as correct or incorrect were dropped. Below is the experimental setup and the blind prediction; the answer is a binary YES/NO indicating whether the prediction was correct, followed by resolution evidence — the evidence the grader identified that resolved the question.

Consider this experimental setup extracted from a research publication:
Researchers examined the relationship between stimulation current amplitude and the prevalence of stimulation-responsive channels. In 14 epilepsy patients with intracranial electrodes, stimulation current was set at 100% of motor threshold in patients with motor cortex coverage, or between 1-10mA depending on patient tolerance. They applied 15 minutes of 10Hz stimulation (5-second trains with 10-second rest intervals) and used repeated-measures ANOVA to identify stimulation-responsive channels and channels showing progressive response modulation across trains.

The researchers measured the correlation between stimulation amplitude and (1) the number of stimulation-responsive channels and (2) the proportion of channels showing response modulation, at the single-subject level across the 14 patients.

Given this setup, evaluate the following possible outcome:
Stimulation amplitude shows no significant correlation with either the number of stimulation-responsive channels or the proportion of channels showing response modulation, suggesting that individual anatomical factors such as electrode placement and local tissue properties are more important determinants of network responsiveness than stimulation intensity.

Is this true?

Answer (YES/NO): NO